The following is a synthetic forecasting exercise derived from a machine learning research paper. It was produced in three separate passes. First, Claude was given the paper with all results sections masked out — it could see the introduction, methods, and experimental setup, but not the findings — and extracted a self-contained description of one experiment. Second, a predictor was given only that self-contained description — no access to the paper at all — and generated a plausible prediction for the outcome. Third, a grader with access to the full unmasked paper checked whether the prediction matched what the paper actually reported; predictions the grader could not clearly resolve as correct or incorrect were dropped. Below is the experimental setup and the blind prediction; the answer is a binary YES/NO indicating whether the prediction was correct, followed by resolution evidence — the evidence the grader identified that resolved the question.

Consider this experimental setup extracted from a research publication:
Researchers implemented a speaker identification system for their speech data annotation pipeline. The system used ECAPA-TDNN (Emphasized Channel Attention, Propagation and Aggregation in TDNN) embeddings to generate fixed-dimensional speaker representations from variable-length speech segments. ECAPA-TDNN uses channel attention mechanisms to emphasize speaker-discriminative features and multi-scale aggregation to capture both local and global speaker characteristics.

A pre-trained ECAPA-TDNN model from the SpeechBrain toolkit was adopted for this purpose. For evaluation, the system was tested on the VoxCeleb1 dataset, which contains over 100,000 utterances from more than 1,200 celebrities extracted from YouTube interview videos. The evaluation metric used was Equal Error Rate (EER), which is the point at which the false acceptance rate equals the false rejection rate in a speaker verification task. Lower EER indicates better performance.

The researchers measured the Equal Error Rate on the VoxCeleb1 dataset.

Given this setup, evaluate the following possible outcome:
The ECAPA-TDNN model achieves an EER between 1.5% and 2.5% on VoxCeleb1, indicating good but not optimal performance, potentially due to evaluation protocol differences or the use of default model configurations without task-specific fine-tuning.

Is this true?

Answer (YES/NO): NO